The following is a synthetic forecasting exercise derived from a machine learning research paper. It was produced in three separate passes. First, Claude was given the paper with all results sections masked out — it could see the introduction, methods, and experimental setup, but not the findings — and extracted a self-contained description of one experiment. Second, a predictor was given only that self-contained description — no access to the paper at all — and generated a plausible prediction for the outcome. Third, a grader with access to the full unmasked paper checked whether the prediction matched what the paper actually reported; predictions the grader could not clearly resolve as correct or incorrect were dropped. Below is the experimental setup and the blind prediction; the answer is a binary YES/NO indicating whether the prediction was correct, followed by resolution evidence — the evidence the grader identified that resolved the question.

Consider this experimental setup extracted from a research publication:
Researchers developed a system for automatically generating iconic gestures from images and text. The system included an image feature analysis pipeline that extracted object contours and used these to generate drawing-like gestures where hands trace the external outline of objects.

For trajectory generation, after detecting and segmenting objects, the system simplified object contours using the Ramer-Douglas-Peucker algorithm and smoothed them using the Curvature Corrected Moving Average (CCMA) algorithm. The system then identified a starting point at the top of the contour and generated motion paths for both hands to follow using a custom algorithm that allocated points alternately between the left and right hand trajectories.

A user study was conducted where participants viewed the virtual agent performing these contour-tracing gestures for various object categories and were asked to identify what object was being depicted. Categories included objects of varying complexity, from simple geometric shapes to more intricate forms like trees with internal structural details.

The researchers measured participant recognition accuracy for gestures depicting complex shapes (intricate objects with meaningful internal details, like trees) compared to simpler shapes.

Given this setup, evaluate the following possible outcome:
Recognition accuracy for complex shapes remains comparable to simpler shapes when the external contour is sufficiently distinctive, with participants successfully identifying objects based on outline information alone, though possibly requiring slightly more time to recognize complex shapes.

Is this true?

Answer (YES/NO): NO